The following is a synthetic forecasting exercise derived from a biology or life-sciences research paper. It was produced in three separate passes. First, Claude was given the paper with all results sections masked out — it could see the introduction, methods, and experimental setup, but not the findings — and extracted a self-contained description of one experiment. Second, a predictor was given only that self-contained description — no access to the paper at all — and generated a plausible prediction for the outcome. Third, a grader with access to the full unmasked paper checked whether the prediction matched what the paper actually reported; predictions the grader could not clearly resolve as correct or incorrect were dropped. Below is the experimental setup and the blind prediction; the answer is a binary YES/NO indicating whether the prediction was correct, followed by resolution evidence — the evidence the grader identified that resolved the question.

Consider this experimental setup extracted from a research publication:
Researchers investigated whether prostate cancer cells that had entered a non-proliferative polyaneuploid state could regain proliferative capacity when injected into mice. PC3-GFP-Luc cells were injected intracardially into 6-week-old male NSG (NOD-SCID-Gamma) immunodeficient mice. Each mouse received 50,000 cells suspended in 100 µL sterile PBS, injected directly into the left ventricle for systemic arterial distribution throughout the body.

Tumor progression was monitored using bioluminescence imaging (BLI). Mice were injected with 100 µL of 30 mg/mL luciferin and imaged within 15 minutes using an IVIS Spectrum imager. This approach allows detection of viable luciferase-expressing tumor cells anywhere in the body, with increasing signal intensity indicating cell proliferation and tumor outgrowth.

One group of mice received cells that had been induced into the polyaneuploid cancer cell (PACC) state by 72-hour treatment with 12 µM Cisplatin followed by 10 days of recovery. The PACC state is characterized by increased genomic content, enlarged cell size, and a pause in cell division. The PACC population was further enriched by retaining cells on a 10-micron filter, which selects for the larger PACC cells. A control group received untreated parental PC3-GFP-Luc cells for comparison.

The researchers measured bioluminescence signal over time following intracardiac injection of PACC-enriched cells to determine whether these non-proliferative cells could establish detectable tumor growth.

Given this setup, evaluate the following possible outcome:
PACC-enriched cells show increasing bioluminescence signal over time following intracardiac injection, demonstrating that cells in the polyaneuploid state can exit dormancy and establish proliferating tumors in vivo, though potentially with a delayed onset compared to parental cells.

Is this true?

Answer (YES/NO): YES